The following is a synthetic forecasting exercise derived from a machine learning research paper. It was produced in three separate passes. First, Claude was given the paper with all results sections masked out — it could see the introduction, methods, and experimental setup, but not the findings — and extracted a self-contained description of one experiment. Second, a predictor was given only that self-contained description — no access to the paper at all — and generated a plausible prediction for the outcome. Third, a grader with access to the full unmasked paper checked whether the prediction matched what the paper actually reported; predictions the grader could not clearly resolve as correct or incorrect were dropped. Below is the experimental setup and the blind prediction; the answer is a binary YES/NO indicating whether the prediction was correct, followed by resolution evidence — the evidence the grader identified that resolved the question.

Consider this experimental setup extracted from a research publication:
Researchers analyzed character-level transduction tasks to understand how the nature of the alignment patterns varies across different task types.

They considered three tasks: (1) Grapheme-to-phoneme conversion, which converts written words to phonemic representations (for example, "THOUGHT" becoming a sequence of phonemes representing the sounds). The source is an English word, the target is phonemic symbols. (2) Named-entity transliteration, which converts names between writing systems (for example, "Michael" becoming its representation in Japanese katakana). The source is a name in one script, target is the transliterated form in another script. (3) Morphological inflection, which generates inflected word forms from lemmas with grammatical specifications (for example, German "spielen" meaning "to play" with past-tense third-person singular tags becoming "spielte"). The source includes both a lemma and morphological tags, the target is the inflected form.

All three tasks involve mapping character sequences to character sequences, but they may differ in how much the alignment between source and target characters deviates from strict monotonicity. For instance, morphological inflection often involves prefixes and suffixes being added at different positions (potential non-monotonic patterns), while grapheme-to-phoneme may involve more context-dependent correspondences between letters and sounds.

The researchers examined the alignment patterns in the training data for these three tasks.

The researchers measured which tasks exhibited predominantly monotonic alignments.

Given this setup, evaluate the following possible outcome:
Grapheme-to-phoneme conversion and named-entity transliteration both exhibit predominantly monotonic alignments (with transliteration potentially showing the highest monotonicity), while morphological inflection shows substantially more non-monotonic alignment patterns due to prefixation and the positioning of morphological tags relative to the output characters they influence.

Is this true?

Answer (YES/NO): NO